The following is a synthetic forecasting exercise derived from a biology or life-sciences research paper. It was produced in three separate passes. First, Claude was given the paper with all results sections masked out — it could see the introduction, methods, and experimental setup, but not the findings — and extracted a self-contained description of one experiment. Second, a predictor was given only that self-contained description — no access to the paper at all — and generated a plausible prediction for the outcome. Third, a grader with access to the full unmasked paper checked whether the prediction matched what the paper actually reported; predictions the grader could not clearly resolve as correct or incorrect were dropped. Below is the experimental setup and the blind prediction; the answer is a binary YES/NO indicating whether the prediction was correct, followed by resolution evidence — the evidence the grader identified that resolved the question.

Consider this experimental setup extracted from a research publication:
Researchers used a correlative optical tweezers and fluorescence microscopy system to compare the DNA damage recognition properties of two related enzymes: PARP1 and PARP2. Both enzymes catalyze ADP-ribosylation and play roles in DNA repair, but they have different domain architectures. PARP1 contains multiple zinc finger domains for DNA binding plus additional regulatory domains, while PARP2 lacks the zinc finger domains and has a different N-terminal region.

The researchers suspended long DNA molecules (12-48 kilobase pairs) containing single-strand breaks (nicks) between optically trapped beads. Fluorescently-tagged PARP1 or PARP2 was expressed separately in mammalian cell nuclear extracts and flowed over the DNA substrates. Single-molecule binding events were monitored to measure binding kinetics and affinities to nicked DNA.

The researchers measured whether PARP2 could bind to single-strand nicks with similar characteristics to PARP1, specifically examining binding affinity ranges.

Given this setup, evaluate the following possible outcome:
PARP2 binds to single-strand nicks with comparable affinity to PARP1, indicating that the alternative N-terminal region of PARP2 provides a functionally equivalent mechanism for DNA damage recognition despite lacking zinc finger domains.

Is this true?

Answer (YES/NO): NO